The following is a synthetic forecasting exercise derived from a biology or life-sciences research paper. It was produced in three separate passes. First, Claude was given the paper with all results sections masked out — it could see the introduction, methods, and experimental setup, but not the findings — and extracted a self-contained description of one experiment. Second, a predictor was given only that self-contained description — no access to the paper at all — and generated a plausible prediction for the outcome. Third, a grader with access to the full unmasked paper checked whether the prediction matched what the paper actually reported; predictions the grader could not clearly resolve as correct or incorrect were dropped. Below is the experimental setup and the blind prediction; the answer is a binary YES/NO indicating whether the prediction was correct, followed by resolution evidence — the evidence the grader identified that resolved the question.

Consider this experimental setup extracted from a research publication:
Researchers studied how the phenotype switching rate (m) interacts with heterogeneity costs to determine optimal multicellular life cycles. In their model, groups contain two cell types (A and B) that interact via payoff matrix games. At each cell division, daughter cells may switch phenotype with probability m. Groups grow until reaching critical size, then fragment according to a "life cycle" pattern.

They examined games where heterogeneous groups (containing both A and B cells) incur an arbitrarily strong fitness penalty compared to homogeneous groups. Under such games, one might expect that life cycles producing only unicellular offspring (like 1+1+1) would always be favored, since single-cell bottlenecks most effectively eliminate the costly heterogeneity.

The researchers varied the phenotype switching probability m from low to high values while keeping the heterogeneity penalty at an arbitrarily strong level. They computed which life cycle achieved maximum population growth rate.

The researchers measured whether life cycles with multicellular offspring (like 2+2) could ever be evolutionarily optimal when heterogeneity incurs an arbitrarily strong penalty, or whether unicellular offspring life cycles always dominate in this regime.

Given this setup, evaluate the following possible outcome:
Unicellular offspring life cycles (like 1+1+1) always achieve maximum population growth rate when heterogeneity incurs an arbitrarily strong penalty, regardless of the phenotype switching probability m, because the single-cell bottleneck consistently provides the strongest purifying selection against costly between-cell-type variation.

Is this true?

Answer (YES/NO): NO